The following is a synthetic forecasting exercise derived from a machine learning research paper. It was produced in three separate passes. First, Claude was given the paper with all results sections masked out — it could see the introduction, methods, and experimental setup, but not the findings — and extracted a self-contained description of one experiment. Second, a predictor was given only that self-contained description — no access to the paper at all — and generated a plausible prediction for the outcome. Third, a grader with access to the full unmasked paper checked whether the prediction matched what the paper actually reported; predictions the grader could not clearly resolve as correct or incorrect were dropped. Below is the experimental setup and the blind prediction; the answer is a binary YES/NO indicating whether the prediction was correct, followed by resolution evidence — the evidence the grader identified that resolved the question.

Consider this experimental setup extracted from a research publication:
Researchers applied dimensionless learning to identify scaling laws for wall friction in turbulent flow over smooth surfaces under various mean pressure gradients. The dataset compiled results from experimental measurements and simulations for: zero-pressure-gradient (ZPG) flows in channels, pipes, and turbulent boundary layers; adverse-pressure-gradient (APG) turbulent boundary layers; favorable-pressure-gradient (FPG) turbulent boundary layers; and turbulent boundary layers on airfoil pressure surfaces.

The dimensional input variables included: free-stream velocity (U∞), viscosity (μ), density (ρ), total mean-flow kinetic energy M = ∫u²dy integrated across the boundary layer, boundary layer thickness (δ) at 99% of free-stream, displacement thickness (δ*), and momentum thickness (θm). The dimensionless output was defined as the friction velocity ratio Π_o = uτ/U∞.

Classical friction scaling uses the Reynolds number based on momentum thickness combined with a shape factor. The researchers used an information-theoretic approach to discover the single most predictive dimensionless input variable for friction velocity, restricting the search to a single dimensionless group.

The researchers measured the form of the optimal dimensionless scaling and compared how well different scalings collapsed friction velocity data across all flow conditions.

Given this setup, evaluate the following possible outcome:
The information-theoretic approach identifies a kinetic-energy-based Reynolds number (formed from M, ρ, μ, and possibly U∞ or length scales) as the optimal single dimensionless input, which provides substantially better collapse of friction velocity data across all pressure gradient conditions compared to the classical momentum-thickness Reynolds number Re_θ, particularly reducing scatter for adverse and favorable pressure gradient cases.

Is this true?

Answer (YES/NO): NO